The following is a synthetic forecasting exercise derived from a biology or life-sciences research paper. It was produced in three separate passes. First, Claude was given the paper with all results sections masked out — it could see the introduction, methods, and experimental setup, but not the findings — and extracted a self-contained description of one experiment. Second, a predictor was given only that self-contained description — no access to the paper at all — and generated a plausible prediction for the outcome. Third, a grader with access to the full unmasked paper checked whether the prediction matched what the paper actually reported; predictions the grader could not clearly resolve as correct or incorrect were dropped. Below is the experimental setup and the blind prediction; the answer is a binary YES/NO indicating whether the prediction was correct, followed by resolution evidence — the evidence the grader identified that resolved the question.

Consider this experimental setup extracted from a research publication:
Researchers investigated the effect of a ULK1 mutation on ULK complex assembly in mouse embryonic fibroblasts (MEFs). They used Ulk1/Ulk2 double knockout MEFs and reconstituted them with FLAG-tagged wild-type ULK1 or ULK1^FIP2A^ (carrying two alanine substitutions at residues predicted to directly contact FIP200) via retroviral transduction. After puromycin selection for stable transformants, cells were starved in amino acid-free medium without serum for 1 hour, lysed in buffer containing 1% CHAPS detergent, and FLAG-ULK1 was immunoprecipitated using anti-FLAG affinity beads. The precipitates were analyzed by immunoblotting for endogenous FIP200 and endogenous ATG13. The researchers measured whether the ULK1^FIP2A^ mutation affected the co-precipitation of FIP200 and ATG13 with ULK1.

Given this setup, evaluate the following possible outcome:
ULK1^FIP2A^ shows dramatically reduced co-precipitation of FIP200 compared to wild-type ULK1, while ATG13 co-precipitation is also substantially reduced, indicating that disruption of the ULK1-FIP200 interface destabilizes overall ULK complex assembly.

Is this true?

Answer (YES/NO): NO